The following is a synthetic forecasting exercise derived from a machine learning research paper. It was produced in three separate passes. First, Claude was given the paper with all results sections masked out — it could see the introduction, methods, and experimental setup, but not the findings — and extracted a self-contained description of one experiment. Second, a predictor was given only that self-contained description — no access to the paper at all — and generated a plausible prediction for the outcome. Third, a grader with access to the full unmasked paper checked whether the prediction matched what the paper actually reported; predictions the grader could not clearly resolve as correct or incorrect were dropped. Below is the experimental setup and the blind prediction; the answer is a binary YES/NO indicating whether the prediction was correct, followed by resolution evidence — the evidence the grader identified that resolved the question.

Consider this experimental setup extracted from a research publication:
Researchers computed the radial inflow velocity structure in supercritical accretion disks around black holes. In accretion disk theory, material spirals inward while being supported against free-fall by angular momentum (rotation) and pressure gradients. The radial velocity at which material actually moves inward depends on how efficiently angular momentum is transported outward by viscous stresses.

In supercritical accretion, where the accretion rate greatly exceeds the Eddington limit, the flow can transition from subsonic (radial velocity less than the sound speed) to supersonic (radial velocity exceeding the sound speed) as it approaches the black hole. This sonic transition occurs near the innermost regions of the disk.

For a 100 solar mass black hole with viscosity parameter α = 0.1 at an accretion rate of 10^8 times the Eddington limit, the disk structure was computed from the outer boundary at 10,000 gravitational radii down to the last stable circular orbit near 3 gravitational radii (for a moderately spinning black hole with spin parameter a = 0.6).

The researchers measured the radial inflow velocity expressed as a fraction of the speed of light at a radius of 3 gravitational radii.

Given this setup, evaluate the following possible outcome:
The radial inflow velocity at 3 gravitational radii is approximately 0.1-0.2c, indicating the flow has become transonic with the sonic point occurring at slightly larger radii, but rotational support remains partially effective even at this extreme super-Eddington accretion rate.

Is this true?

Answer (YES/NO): YES